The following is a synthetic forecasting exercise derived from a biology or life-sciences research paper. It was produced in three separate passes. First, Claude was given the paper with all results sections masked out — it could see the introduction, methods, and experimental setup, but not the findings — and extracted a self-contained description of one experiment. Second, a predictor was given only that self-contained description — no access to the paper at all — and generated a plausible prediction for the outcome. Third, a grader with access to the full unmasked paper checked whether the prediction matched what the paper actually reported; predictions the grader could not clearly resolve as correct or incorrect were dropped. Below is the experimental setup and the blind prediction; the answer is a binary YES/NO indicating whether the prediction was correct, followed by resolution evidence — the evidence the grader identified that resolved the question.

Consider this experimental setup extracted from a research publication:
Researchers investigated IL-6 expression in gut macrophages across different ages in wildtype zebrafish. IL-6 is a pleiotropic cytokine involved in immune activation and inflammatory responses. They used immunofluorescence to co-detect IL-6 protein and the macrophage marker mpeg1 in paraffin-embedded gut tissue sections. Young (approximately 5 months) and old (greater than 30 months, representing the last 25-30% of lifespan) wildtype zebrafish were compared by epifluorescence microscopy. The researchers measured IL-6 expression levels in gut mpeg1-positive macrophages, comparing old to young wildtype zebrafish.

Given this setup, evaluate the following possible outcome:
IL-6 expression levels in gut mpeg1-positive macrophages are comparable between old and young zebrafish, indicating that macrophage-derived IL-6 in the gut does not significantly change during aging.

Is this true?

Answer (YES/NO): NO